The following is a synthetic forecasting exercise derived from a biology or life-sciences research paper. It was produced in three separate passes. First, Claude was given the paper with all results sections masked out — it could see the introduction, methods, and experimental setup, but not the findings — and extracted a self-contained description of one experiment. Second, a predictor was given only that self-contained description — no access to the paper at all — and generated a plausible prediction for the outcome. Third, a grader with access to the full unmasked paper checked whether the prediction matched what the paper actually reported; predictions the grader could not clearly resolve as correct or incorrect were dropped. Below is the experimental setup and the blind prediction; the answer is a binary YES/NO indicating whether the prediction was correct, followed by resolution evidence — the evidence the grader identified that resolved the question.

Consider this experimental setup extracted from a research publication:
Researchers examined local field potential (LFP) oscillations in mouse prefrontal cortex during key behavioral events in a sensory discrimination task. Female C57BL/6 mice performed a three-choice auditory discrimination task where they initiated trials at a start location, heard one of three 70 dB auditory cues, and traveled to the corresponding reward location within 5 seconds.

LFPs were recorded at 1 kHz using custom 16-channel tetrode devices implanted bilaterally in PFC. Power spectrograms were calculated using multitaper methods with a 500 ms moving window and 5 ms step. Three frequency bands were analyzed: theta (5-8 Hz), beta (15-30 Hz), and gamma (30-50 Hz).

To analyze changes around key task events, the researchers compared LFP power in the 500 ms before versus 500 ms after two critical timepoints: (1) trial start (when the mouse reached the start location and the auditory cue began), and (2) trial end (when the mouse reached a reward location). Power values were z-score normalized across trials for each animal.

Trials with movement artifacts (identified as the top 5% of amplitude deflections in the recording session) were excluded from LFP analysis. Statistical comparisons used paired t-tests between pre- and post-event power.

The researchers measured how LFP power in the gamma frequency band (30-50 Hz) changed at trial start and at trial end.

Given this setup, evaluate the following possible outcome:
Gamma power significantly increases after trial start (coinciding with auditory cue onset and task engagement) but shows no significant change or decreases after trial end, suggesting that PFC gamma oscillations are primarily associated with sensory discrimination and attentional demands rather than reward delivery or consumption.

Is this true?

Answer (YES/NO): NO